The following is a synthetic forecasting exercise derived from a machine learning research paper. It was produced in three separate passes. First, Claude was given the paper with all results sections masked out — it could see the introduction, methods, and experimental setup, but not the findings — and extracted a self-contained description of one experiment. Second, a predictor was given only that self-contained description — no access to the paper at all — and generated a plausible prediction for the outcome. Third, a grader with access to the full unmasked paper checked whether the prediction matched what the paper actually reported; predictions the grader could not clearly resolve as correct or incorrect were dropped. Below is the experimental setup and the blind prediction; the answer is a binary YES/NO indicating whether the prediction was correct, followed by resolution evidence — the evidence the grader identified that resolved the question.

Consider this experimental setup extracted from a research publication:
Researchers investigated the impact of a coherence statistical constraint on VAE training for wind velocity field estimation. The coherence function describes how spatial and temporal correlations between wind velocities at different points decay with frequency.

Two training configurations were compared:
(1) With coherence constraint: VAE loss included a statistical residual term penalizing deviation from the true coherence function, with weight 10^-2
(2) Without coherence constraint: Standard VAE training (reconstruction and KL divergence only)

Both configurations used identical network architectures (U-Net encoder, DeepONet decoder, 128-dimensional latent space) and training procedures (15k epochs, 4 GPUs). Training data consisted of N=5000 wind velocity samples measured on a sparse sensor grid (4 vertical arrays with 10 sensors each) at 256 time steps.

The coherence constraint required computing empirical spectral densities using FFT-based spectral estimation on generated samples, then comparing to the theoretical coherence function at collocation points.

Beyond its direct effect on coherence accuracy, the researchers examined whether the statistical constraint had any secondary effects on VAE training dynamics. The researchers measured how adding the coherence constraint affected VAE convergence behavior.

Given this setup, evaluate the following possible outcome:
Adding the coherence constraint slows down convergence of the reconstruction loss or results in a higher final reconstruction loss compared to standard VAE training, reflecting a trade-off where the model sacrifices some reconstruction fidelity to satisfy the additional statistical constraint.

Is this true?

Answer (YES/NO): NO